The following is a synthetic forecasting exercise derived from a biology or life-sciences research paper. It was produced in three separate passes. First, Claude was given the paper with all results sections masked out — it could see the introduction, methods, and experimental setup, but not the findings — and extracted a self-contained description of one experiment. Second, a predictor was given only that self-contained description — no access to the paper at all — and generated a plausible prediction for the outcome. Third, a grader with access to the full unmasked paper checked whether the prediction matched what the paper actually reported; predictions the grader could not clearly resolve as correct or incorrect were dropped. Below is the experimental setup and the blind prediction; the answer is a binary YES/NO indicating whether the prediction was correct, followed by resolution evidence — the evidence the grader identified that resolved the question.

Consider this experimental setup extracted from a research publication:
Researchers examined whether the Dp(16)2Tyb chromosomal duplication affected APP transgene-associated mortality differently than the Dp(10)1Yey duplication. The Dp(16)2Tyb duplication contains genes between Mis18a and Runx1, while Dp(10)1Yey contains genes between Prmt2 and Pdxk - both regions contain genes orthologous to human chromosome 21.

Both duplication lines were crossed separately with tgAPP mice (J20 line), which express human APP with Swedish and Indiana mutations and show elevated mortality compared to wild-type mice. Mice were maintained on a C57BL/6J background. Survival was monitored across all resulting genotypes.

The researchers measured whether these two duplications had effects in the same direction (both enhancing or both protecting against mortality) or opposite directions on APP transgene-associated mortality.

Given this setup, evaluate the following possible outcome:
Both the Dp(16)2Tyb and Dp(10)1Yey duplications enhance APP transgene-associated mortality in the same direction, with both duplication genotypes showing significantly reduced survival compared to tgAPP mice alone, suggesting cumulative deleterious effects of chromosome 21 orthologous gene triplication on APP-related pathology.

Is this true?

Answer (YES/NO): NO